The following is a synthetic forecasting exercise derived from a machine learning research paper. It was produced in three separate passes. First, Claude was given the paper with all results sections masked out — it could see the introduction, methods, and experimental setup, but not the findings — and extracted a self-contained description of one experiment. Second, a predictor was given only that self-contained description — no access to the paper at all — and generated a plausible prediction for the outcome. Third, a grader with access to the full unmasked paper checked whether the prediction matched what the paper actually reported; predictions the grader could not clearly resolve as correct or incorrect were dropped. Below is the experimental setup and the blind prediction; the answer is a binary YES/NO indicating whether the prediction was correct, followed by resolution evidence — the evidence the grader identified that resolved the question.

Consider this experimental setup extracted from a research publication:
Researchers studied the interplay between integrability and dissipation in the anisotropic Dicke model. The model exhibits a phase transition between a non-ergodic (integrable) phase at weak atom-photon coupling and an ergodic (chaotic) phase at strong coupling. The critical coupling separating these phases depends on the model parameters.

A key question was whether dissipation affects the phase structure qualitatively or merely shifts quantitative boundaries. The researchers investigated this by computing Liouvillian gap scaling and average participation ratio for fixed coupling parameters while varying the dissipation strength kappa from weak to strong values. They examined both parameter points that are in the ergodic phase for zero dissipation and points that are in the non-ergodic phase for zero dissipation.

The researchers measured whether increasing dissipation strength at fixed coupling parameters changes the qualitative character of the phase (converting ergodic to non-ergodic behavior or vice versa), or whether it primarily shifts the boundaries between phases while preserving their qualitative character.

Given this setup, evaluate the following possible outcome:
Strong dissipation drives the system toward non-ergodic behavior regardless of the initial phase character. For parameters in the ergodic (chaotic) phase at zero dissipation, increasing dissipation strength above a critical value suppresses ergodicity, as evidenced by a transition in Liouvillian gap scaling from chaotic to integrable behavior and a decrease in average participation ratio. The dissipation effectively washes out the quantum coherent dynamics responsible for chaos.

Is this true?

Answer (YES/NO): NO